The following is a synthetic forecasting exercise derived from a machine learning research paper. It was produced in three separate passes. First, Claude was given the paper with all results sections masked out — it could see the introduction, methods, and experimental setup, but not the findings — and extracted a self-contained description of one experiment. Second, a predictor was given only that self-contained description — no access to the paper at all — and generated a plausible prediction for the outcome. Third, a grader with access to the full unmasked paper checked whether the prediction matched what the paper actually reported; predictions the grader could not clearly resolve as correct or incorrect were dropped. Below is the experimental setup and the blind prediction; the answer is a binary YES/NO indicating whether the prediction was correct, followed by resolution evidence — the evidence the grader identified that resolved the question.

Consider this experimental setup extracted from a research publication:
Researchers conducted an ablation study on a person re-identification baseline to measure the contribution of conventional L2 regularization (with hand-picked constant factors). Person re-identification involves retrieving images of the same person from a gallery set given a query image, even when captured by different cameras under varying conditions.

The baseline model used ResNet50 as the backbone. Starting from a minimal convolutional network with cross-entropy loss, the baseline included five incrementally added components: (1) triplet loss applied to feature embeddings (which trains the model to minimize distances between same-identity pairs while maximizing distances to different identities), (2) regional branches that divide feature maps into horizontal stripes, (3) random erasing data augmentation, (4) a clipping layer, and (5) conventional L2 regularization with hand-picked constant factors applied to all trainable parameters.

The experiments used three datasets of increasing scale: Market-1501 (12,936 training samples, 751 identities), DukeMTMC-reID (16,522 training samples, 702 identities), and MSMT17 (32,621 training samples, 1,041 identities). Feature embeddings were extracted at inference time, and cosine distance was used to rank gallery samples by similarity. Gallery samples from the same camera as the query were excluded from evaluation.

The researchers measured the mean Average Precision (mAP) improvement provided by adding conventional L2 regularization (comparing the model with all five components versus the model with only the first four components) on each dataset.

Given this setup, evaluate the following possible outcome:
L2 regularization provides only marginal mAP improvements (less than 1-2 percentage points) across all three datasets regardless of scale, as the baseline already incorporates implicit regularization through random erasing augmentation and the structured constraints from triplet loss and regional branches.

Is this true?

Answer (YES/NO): YES